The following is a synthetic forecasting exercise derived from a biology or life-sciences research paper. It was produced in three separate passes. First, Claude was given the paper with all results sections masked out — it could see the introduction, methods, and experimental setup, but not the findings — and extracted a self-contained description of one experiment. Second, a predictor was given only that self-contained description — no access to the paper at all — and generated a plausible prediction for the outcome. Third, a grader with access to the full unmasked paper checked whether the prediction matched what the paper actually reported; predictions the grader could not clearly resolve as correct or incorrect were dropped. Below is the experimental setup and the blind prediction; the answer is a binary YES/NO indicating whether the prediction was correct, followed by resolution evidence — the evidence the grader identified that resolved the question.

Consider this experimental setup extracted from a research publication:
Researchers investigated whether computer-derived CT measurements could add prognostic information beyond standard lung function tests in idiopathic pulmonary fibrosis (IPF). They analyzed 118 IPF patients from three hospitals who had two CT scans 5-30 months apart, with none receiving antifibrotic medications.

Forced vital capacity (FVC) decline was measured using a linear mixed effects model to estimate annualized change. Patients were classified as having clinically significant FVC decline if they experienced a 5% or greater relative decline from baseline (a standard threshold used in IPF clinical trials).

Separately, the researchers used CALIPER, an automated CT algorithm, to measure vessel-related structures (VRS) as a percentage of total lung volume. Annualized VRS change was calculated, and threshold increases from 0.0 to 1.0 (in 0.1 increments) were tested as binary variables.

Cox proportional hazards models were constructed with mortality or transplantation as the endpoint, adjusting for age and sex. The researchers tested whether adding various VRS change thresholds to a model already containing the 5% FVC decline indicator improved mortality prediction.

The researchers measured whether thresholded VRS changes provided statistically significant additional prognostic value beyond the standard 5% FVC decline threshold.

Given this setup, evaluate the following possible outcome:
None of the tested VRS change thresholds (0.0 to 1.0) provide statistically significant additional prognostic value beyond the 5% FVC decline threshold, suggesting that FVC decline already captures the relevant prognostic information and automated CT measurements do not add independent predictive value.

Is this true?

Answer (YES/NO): NO